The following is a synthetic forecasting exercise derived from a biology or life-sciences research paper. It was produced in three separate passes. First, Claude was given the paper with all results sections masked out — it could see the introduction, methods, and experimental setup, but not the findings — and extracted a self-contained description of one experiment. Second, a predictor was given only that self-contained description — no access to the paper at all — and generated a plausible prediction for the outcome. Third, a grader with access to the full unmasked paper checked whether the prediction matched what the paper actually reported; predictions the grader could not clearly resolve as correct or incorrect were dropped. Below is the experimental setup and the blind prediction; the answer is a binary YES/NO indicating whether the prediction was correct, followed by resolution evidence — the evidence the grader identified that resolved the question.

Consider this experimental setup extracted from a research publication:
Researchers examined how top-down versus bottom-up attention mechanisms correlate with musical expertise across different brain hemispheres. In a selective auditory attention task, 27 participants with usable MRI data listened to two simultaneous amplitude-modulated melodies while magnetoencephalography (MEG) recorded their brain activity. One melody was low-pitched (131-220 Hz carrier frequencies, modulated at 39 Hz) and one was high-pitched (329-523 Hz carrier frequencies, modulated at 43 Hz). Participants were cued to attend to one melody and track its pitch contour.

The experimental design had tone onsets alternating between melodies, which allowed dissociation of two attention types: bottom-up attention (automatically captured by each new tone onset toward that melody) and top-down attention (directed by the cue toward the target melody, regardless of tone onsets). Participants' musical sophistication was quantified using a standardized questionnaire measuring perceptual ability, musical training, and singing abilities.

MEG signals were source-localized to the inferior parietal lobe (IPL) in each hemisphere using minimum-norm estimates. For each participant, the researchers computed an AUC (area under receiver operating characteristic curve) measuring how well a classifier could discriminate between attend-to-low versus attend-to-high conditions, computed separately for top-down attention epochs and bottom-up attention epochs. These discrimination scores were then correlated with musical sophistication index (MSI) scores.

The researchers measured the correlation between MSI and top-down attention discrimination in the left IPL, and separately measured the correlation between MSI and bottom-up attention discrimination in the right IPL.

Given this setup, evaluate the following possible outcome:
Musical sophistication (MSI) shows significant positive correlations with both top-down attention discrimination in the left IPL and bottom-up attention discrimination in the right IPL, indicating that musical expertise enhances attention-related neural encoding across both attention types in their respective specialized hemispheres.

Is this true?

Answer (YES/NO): NO